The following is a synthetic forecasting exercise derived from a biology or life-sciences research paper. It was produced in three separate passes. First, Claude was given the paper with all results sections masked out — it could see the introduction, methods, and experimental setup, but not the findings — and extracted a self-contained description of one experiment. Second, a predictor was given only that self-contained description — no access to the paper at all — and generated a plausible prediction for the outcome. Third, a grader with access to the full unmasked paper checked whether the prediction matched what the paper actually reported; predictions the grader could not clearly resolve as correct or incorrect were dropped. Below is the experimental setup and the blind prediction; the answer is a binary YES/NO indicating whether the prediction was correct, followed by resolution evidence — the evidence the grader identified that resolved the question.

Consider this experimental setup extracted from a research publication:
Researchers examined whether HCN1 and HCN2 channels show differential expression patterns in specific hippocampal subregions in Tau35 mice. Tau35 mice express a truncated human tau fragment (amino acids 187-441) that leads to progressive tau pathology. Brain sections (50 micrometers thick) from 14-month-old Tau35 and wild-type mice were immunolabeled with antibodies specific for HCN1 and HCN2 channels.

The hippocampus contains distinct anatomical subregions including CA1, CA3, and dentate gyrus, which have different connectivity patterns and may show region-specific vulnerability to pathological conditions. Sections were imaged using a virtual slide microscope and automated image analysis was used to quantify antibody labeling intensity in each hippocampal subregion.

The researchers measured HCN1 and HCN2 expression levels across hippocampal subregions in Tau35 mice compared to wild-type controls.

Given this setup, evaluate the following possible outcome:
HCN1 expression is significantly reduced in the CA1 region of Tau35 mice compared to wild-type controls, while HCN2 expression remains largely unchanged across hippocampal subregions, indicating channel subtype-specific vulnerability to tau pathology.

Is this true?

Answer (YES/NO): NO